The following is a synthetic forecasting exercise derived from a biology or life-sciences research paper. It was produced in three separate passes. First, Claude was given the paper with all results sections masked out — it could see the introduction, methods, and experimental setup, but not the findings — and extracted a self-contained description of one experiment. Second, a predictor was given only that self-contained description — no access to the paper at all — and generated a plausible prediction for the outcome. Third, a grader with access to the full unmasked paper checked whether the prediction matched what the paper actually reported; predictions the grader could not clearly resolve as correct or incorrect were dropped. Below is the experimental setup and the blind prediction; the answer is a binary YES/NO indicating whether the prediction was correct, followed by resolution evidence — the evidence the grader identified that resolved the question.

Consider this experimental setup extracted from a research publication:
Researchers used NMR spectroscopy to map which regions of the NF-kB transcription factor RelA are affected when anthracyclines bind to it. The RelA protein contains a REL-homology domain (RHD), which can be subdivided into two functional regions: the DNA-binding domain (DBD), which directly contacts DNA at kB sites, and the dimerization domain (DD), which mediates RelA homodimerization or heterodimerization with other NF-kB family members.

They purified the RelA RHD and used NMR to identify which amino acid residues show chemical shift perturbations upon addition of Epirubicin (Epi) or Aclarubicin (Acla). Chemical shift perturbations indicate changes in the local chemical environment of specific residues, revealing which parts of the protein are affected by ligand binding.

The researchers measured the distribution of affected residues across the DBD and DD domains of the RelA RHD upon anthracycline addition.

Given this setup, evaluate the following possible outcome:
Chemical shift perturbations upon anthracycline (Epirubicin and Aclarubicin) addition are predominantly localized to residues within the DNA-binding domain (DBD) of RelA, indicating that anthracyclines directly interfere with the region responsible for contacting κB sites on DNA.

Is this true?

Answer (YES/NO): NO